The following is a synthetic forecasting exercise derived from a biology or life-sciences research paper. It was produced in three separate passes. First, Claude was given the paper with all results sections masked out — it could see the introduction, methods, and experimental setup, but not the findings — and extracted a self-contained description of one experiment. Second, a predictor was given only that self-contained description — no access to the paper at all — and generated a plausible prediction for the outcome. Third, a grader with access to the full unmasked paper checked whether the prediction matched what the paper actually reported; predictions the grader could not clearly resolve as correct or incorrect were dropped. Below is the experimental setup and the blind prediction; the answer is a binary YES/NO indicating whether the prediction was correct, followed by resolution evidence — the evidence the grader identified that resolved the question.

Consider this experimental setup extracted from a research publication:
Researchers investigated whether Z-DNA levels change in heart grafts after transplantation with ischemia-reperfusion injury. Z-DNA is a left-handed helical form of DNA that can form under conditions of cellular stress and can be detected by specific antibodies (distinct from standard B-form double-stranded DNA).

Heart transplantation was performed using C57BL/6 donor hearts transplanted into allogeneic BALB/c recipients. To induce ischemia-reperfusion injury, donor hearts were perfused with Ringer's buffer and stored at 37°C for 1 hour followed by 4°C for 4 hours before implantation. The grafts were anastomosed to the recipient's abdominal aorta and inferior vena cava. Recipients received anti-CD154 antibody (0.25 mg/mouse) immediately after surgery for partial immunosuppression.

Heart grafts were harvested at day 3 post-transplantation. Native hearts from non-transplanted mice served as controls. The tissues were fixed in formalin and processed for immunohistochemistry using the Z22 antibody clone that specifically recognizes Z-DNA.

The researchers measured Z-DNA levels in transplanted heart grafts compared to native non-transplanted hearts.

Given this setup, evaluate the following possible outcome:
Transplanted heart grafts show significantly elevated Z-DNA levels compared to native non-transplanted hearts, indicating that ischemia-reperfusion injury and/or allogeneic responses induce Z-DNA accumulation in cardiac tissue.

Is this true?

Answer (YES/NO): YES